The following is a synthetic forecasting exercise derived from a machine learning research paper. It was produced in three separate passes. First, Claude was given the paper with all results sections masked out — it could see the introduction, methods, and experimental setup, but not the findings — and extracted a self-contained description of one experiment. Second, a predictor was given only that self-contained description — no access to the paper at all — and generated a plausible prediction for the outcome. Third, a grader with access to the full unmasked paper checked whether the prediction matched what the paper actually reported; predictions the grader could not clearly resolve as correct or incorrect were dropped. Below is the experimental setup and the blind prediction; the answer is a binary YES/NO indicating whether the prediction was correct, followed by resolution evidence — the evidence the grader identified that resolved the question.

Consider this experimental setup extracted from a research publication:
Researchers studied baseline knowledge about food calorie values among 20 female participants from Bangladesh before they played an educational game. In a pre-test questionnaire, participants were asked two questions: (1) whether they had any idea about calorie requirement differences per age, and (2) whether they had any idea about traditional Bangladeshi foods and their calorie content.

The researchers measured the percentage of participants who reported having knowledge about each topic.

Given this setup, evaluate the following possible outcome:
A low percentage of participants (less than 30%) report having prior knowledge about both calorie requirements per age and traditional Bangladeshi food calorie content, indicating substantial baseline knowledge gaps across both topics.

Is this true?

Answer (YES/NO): NO